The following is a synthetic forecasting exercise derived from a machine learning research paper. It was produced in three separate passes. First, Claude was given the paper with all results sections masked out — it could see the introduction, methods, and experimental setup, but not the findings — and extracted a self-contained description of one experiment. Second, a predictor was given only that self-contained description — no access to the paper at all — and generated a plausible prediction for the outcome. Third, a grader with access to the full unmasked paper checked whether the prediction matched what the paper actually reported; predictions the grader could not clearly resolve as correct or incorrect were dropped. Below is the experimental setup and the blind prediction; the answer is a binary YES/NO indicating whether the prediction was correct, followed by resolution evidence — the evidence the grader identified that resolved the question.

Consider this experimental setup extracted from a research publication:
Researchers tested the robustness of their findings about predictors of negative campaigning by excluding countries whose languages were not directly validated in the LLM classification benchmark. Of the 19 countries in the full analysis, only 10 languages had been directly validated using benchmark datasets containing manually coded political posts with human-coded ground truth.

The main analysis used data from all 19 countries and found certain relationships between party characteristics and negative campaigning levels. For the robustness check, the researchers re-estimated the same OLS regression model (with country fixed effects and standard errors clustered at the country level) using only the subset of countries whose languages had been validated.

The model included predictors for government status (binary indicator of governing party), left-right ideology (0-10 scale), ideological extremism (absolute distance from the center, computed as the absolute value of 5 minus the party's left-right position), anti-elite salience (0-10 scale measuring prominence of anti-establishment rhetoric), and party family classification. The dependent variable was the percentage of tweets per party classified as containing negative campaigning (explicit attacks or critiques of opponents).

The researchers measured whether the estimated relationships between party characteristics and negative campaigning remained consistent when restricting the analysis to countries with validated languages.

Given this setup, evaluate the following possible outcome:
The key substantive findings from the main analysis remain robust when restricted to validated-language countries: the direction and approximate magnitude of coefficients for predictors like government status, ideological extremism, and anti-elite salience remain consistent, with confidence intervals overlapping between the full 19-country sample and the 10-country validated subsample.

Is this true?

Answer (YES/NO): NO